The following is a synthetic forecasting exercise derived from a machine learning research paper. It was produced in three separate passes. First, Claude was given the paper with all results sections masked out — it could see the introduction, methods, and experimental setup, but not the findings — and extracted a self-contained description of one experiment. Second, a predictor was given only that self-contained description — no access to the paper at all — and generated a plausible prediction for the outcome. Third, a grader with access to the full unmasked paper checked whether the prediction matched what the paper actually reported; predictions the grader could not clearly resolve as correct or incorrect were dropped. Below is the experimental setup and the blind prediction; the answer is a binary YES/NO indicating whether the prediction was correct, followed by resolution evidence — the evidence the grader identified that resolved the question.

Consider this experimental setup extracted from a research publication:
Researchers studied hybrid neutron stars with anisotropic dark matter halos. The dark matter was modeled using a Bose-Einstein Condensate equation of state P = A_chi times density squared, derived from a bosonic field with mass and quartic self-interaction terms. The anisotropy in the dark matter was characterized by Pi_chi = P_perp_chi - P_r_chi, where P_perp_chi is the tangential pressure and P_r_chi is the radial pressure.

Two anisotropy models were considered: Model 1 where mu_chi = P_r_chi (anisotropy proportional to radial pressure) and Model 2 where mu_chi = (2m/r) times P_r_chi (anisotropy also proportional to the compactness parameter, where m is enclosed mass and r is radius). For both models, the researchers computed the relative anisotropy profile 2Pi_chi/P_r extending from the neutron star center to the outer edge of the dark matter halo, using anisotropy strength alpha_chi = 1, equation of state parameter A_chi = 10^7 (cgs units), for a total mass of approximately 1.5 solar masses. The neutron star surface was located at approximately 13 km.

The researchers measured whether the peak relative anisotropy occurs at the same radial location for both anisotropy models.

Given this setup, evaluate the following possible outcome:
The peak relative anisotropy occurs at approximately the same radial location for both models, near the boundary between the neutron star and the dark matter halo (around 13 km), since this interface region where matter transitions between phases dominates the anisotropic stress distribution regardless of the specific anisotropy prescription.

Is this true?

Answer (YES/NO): YES